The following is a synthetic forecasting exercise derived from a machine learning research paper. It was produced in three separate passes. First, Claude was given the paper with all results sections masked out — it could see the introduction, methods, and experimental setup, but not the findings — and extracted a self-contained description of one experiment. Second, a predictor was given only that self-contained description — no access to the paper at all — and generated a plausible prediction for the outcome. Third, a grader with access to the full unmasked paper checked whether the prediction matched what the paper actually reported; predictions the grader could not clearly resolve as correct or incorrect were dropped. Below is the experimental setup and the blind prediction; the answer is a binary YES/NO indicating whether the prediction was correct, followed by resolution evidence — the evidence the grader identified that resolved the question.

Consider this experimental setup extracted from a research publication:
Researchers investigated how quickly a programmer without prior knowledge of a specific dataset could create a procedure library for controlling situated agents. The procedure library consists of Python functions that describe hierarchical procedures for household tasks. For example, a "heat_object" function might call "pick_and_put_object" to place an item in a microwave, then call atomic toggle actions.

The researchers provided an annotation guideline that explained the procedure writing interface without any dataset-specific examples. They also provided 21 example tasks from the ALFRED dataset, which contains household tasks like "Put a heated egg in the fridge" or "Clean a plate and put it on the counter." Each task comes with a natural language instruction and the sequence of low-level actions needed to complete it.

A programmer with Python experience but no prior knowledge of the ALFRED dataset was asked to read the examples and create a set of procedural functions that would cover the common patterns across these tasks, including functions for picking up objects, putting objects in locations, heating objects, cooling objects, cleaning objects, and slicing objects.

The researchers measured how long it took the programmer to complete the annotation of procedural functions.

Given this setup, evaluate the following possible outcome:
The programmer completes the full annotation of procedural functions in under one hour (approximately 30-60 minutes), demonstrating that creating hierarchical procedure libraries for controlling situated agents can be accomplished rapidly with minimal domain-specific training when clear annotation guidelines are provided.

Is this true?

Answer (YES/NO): NO